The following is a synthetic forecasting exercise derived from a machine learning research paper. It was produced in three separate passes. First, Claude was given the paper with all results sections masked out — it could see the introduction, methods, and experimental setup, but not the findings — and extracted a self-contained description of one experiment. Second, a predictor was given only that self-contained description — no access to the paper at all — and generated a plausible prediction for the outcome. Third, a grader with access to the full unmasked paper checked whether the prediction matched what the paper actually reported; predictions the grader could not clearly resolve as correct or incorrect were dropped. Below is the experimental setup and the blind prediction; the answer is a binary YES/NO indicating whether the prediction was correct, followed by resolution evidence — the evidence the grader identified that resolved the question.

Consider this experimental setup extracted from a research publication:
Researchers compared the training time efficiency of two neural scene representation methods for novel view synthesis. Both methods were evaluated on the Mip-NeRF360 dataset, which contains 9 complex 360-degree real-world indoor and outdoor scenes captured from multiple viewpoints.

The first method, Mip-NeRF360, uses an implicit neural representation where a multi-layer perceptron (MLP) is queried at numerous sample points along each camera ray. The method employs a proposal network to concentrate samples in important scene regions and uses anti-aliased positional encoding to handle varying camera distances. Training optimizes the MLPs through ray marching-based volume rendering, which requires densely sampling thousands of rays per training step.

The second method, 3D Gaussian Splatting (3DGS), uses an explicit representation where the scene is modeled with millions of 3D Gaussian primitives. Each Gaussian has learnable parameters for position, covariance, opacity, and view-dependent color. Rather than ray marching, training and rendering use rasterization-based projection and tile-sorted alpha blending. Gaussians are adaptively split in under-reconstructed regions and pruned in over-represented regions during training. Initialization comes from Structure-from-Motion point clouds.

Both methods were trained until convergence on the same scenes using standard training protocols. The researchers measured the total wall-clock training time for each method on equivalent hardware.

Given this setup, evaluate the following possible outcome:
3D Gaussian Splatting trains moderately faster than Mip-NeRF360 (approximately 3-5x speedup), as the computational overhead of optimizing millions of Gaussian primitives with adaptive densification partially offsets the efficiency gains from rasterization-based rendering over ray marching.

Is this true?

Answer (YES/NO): NO